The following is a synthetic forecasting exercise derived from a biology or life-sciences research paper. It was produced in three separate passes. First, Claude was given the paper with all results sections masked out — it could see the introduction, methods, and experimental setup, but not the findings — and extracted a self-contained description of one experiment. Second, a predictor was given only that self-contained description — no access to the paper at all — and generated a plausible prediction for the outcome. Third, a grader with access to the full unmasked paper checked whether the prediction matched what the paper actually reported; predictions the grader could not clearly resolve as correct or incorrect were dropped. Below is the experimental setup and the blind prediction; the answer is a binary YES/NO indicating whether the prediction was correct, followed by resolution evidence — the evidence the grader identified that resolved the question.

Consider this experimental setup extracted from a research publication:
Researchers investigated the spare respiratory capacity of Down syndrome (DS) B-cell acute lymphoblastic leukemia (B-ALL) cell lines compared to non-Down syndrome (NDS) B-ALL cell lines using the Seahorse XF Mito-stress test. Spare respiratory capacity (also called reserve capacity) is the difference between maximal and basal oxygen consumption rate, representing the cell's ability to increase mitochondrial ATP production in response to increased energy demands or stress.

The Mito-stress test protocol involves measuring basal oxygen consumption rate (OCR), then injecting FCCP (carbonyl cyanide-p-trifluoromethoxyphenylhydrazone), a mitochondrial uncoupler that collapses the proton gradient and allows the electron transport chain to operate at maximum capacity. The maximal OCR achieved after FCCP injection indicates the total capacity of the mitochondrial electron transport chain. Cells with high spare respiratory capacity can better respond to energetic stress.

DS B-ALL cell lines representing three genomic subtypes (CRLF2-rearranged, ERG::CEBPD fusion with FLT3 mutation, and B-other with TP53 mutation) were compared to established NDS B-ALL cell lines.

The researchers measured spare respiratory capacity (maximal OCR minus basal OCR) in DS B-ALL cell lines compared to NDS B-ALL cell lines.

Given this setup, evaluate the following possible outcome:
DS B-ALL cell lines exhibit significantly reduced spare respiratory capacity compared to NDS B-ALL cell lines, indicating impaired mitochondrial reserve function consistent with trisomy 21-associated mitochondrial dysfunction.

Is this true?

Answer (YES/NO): NO